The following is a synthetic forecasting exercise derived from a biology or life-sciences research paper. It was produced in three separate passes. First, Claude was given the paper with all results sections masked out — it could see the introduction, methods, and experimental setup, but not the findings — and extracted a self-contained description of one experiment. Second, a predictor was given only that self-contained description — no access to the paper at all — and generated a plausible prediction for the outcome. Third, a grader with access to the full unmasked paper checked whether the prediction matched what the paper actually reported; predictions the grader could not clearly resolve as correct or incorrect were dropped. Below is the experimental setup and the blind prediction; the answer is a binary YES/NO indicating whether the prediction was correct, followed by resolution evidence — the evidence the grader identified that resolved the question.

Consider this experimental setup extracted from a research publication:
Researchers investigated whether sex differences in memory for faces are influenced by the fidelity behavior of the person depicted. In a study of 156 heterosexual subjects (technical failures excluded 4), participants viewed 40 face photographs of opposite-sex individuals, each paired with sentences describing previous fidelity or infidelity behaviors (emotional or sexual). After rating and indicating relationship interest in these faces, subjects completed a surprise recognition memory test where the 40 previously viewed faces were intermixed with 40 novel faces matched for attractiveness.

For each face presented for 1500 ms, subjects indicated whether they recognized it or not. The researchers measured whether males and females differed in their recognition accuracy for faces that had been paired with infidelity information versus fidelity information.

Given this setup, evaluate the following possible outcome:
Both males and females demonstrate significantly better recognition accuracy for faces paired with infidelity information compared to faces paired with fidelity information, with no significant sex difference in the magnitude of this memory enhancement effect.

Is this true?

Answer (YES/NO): NO